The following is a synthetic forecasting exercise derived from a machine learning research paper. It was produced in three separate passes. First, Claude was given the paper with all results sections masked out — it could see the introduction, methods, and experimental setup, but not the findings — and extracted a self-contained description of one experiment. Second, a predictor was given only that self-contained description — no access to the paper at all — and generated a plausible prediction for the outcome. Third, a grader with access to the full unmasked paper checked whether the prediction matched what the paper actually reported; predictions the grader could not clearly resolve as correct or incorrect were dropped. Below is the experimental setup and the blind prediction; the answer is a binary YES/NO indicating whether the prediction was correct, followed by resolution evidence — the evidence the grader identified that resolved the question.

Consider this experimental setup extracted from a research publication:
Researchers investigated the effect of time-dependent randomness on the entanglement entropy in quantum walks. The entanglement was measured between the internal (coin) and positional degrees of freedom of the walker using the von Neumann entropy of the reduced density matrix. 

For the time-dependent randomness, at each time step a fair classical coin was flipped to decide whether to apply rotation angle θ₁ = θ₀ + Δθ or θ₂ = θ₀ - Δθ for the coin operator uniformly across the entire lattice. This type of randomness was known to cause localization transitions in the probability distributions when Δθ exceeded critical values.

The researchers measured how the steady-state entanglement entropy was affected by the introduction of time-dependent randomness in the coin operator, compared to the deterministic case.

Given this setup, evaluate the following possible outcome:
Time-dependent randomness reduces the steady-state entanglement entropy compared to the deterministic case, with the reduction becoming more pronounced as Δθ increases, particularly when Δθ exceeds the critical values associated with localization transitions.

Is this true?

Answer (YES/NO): NO